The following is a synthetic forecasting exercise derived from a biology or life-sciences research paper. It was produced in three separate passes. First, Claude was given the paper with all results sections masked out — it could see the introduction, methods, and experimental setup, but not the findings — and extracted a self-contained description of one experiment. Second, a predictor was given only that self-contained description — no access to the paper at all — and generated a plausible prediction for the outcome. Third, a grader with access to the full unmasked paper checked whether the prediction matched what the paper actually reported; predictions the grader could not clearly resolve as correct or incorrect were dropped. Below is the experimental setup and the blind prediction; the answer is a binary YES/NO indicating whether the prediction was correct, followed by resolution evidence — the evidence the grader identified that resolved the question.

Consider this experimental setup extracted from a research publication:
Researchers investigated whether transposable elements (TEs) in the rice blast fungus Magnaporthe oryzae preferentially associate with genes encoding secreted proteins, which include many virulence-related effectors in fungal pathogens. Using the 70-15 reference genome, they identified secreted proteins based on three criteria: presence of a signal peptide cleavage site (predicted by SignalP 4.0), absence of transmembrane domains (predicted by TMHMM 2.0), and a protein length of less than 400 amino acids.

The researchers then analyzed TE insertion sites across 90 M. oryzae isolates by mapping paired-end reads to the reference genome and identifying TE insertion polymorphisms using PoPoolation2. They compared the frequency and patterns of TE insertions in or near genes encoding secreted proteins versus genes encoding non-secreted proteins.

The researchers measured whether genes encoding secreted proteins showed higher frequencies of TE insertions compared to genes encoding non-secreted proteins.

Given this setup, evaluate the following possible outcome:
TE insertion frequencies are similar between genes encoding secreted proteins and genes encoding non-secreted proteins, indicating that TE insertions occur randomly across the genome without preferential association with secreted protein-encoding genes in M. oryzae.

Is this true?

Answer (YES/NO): NO